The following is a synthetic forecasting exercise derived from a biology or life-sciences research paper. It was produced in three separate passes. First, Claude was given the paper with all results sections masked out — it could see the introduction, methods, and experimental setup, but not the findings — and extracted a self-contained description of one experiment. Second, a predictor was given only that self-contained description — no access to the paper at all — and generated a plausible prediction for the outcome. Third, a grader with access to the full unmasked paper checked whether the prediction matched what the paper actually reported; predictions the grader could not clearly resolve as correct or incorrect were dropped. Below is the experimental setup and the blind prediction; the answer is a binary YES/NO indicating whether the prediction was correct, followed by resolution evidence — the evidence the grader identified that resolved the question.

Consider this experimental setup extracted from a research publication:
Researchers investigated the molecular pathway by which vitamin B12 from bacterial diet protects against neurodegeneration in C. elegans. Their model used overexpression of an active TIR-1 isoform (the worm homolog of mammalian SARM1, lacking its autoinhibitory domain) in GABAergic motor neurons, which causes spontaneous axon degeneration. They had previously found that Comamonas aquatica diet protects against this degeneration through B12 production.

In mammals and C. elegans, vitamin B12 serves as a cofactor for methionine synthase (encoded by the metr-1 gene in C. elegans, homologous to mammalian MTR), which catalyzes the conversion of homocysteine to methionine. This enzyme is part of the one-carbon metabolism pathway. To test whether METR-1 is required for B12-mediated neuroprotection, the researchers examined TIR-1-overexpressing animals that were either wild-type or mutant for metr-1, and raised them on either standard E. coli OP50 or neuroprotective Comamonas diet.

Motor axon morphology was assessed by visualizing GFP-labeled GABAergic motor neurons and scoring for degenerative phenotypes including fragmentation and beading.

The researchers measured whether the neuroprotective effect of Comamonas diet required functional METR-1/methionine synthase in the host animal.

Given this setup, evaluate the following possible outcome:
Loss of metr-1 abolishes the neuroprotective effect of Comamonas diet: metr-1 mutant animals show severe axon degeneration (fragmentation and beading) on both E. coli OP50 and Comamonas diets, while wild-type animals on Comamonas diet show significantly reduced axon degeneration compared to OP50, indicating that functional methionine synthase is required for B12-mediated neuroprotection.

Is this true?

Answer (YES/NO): YES